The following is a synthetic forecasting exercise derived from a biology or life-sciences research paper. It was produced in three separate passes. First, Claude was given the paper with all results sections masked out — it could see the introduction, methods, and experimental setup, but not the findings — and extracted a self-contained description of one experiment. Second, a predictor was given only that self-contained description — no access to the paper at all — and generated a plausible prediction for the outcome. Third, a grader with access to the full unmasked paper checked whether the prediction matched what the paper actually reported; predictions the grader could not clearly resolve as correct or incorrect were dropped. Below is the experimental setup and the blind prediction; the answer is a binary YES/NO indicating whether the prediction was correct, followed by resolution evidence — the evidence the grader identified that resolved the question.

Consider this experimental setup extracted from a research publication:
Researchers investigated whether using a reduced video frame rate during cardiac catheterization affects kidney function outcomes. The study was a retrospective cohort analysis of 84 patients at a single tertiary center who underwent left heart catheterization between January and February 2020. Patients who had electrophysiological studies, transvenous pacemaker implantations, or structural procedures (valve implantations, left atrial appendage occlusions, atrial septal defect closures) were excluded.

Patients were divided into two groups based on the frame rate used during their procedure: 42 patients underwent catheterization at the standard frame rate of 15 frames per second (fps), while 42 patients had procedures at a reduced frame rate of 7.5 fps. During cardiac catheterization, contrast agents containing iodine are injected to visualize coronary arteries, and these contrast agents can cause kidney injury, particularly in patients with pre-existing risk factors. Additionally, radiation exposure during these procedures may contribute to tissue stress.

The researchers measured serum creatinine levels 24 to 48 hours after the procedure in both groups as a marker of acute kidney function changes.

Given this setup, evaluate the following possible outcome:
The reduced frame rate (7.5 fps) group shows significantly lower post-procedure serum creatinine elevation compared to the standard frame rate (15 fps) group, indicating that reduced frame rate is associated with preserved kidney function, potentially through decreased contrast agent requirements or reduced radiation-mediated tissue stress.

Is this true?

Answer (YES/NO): NO